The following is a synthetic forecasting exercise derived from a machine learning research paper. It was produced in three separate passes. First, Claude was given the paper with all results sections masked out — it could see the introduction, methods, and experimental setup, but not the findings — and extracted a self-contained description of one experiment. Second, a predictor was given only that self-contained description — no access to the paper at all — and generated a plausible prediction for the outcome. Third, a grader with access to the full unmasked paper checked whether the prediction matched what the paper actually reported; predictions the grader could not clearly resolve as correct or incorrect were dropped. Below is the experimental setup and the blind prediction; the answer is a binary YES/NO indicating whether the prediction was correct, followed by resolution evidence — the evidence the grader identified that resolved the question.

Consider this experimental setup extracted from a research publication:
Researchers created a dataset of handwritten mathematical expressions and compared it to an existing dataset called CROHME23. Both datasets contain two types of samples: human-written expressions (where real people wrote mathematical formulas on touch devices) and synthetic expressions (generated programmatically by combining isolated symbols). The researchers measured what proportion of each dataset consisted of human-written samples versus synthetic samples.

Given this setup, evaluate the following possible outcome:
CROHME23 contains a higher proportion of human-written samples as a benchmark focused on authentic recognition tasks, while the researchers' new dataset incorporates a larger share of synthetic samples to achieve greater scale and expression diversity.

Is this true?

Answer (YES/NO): NO